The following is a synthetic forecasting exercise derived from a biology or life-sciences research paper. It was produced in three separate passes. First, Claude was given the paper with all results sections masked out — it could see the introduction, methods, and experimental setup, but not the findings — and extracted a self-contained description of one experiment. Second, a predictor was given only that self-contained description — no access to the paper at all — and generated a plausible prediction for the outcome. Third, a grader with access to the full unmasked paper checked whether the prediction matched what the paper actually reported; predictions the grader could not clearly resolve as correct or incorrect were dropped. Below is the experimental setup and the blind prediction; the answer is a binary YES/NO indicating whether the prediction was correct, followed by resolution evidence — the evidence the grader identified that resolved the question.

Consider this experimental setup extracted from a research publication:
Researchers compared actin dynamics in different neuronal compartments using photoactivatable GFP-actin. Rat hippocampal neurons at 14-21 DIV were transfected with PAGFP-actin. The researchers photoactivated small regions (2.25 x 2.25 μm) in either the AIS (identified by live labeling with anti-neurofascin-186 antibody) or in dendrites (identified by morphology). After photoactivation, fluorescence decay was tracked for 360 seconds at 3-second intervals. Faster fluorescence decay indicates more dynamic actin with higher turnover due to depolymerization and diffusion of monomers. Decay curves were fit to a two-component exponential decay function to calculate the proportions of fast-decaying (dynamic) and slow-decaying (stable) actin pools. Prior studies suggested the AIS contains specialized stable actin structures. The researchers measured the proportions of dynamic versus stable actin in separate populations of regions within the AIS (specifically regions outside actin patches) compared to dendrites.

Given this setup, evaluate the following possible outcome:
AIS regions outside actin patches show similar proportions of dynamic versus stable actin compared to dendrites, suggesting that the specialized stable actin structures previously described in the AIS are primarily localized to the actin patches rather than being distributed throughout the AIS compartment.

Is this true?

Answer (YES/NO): YES